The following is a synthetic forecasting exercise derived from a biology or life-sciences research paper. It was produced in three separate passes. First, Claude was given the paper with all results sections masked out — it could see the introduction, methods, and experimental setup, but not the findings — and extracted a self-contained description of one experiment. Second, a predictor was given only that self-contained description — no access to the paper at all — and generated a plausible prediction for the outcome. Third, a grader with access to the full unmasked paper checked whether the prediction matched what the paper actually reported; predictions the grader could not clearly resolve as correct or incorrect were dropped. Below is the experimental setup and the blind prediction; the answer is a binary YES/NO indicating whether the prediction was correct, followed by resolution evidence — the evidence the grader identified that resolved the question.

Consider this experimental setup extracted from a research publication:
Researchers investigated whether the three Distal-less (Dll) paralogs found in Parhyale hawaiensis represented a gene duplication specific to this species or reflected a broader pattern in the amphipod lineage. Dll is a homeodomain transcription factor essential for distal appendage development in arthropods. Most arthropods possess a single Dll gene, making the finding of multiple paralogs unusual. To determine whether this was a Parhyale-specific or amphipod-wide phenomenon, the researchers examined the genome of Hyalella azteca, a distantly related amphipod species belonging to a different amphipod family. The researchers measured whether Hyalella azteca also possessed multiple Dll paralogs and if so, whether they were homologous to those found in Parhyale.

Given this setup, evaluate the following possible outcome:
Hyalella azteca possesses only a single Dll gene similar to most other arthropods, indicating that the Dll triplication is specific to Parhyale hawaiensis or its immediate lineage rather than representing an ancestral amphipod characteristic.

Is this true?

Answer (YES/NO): NO